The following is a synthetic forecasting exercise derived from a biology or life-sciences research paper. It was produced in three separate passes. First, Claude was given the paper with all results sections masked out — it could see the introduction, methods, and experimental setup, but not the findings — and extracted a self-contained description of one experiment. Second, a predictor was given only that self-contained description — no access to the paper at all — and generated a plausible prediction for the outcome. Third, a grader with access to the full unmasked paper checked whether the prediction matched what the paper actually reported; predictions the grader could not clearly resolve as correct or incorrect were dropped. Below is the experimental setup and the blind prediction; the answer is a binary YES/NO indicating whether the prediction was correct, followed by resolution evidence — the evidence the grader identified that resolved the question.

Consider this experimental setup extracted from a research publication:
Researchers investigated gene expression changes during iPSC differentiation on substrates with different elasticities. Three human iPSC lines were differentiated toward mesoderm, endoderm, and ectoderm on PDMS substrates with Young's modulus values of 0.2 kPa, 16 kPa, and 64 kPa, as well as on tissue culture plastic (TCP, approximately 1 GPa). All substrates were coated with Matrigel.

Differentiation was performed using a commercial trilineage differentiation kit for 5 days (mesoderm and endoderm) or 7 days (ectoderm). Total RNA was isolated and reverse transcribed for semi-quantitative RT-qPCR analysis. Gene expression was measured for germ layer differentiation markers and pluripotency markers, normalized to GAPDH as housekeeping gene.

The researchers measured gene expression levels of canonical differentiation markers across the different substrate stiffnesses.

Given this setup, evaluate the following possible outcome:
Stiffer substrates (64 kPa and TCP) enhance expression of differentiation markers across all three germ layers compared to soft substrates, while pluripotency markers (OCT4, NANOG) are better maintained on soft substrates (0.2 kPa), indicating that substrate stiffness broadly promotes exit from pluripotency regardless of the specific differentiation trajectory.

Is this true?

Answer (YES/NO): NO